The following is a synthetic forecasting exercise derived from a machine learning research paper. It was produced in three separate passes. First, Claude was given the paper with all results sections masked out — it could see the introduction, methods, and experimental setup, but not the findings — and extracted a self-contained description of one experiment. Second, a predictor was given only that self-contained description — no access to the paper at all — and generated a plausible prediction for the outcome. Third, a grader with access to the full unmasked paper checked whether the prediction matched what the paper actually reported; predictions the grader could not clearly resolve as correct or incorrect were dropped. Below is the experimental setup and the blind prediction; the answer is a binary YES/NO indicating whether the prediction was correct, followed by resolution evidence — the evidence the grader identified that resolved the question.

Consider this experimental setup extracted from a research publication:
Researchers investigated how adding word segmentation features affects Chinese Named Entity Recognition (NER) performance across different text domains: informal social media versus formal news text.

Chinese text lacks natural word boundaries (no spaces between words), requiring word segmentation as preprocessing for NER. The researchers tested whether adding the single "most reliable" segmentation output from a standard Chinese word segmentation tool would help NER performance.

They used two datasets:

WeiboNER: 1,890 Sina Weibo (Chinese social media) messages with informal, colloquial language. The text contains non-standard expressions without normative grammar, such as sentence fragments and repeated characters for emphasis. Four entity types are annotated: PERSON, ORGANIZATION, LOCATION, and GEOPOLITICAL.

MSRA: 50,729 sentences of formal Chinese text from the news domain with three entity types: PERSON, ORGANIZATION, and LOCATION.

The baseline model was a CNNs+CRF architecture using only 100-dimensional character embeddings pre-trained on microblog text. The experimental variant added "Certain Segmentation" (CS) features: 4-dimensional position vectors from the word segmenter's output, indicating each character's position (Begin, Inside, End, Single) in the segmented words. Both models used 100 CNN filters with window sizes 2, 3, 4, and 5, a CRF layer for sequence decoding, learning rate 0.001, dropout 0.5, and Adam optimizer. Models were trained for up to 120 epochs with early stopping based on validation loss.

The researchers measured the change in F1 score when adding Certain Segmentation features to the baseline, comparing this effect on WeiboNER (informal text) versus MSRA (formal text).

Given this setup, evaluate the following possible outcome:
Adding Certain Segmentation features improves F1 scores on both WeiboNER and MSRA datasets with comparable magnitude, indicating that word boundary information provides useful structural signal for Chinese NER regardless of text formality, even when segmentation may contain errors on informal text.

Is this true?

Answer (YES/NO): NO